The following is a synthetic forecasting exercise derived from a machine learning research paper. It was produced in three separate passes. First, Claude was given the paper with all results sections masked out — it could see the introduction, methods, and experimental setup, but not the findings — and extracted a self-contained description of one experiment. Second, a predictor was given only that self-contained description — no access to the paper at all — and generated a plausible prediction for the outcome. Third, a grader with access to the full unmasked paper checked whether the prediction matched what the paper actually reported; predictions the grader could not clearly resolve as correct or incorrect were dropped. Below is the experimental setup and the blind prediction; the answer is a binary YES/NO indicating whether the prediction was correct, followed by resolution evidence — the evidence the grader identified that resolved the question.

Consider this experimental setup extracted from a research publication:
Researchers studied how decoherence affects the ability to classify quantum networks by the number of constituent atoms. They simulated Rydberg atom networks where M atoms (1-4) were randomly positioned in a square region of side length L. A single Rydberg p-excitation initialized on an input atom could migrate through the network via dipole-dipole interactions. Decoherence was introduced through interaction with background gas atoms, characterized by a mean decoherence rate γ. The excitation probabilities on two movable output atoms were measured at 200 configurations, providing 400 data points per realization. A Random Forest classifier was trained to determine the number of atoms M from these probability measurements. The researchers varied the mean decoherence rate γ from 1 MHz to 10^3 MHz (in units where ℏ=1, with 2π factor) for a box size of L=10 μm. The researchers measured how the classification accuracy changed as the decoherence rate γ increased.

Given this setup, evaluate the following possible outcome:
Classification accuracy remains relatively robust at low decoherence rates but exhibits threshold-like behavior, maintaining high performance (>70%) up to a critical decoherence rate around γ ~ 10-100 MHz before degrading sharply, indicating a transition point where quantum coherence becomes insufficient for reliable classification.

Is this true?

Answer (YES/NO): NO